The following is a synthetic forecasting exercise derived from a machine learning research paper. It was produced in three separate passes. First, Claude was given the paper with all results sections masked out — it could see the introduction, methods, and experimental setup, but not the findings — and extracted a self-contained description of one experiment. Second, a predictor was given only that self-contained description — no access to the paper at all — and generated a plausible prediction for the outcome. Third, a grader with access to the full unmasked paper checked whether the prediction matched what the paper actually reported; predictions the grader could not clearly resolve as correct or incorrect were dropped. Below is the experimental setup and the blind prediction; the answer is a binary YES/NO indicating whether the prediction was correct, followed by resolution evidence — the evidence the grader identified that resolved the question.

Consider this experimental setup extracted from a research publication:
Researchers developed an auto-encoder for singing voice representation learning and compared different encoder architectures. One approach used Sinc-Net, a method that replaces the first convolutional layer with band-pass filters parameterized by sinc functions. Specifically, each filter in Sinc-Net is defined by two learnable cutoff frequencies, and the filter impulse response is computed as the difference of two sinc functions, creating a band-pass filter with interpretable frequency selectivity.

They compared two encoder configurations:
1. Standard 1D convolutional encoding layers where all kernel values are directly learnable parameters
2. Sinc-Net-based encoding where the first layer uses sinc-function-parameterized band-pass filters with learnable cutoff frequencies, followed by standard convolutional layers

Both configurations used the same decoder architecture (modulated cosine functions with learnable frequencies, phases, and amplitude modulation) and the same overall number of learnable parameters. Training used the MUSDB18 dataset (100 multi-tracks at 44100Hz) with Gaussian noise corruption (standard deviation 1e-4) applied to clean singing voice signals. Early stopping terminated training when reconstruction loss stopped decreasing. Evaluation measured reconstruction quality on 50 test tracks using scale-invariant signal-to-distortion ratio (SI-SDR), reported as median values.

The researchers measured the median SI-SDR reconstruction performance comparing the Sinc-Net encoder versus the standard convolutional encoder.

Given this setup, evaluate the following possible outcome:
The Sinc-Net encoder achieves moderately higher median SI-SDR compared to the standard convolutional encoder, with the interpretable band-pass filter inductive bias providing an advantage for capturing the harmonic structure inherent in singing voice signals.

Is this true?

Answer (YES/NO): NO